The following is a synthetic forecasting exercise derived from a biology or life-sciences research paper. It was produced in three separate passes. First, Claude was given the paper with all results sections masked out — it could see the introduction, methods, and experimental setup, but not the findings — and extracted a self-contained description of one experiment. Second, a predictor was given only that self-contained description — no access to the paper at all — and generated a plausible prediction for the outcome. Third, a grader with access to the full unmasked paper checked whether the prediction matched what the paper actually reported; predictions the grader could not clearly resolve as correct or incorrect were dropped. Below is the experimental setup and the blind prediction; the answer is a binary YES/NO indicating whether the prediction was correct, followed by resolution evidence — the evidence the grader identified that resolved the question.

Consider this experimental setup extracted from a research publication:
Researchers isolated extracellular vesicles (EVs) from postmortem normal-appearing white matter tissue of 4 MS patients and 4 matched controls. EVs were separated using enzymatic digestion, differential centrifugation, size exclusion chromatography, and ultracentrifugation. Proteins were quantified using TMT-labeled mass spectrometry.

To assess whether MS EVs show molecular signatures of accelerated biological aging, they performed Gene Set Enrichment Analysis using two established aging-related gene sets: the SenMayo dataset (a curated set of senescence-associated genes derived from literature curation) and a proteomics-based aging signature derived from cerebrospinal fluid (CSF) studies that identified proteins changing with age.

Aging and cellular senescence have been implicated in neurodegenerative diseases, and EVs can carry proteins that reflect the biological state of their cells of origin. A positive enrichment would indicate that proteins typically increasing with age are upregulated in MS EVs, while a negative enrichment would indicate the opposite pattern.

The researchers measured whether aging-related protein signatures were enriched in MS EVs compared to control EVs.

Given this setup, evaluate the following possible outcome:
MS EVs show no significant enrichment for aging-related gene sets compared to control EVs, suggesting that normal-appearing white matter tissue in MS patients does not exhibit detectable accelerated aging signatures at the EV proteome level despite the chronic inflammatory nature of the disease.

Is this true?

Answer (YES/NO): NO